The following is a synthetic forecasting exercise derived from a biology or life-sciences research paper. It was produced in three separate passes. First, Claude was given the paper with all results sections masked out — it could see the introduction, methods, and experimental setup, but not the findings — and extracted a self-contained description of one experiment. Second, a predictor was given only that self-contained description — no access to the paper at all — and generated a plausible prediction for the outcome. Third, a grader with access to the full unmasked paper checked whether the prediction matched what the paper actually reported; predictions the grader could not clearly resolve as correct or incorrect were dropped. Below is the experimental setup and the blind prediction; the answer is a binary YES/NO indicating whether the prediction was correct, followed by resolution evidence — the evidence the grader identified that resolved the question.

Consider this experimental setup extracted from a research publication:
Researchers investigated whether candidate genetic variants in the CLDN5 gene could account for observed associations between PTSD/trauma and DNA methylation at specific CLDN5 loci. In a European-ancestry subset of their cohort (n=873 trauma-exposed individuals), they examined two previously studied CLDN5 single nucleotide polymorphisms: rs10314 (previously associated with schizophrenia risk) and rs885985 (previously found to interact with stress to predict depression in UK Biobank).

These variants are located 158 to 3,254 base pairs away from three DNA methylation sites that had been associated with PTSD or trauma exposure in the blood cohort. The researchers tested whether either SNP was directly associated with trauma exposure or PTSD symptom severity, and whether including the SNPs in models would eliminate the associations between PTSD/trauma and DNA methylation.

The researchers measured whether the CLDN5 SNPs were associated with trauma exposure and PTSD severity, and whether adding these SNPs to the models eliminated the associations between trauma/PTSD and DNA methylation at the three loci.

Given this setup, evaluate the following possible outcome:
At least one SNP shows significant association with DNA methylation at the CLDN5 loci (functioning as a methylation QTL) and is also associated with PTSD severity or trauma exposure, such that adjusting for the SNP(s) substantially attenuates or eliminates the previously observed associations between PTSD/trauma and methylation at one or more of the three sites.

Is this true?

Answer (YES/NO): NO